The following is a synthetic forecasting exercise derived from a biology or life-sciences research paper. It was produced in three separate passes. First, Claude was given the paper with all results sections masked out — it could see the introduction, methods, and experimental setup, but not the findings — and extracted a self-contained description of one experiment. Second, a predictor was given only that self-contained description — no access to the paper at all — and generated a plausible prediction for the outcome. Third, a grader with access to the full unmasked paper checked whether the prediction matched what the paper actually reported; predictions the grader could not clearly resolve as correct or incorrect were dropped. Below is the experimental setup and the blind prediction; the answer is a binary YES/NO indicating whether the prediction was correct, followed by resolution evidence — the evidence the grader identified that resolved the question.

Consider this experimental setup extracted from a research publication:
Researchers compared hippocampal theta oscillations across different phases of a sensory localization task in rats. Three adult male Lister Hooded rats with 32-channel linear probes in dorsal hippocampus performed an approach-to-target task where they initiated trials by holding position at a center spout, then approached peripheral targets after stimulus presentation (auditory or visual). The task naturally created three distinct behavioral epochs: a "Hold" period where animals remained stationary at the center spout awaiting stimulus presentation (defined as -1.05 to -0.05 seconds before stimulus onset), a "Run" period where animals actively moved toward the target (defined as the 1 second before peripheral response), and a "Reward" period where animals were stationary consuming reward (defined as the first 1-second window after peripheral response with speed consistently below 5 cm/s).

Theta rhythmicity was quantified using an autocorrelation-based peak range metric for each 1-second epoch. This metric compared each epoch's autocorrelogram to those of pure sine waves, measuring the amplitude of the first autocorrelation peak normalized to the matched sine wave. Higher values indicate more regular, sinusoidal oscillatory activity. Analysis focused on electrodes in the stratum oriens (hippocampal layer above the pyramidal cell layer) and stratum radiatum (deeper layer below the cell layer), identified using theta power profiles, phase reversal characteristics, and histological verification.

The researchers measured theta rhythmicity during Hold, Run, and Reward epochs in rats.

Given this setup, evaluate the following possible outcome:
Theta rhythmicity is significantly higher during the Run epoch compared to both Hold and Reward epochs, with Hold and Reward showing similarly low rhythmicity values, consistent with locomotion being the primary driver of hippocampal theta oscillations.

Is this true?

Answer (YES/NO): YES